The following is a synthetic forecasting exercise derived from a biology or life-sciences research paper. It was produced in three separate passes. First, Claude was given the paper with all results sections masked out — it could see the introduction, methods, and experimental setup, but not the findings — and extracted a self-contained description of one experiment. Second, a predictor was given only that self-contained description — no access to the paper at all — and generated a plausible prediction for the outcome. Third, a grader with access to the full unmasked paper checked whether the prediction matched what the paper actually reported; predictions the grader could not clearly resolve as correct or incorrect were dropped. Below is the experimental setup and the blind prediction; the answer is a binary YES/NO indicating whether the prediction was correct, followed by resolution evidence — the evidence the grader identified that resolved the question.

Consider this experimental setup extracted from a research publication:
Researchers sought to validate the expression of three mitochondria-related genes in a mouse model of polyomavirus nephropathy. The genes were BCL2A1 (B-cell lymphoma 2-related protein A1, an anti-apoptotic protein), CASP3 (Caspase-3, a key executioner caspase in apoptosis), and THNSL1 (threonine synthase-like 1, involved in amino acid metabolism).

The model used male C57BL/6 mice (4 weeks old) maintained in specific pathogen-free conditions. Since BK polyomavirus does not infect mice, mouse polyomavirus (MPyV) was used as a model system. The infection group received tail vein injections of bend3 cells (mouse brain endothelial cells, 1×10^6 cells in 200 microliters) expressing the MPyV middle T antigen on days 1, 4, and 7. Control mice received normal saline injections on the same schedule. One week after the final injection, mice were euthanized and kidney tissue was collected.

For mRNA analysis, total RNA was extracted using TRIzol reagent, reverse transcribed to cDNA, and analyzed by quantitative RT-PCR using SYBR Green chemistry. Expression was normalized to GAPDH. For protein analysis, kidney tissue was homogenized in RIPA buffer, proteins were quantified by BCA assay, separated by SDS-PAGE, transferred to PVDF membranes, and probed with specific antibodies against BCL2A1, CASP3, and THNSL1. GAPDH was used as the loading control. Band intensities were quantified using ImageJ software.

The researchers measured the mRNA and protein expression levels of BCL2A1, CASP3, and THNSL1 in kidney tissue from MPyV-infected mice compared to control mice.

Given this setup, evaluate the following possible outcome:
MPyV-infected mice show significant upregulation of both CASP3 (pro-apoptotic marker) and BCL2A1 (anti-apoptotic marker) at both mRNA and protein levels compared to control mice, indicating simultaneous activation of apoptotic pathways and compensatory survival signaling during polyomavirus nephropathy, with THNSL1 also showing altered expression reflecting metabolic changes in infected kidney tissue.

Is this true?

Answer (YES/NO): YES